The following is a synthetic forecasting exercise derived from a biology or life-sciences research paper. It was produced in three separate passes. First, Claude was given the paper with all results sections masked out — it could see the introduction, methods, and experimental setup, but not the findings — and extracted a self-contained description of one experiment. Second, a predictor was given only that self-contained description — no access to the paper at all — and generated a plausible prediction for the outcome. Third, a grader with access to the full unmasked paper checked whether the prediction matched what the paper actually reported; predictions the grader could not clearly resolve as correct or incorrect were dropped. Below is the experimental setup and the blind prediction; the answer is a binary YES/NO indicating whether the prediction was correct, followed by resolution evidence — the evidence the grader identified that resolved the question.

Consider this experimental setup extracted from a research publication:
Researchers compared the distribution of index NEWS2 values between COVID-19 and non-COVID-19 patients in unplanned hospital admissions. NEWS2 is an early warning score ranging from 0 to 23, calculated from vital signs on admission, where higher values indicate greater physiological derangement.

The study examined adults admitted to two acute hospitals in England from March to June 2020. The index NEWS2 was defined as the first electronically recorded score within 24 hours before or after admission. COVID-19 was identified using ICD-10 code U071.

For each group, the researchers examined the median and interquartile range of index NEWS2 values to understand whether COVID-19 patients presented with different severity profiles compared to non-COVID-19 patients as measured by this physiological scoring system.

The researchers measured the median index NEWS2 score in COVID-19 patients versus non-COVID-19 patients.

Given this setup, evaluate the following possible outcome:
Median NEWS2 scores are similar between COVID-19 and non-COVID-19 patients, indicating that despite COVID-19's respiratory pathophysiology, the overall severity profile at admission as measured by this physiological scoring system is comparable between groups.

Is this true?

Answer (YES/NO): NO